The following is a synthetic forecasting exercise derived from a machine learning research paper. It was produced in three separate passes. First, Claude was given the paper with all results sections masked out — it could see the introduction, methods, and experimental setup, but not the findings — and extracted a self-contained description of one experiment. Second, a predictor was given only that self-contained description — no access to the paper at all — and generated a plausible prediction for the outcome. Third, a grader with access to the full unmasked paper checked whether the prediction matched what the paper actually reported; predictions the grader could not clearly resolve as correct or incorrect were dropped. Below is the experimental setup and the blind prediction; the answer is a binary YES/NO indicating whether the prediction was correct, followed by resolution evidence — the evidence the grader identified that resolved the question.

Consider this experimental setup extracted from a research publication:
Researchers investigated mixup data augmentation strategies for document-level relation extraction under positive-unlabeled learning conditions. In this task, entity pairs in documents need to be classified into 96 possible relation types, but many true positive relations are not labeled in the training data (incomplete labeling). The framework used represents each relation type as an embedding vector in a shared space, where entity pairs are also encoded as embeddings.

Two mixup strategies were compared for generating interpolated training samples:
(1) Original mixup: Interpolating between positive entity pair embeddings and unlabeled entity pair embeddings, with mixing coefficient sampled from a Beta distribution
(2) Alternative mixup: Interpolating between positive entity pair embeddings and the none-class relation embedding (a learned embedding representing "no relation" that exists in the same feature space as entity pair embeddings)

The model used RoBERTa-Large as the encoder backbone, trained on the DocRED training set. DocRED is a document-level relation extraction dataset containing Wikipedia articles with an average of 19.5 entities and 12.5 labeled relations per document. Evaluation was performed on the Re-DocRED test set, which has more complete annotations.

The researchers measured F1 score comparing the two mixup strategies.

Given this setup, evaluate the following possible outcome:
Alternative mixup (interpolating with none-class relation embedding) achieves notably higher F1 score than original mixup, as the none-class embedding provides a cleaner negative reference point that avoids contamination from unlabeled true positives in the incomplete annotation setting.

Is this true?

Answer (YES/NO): YES